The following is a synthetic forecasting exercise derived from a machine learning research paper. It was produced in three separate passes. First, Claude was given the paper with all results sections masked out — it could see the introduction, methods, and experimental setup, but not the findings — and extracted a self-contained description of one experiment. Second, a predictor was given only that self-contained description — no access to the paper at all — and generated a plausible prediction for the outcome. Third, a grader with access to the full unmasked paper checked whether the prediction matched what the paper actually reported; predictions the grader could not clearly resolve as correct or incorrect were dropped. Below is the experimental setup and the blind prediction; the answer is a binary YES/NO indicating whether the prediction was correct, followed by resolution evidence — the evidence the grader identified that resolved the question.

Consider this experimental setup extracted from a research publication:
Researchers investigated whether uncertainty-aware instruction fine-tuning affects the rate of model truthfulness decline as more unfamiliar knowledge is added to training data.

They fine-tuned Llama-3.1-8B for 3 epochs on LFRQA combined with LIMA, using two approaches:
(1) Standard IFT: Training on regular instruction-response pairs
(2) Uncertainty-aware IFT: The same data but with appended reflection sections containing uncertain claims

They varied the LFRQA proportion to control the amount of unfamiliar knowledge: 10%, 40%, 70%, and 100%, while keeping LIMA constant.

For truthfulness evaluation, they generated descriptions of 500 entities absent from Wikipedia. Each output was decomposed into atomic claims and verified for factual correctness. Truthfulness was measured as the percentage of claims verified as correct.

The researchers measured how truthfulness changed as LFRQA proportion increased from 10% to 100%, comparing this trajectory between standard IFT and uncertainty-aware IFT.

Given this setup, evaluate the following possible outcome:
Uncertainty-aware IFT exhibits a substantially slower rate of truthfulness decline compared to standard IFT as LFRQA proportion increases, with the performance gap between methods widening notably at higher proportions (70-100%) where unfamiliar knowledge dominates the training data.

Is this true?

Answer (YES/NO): NO